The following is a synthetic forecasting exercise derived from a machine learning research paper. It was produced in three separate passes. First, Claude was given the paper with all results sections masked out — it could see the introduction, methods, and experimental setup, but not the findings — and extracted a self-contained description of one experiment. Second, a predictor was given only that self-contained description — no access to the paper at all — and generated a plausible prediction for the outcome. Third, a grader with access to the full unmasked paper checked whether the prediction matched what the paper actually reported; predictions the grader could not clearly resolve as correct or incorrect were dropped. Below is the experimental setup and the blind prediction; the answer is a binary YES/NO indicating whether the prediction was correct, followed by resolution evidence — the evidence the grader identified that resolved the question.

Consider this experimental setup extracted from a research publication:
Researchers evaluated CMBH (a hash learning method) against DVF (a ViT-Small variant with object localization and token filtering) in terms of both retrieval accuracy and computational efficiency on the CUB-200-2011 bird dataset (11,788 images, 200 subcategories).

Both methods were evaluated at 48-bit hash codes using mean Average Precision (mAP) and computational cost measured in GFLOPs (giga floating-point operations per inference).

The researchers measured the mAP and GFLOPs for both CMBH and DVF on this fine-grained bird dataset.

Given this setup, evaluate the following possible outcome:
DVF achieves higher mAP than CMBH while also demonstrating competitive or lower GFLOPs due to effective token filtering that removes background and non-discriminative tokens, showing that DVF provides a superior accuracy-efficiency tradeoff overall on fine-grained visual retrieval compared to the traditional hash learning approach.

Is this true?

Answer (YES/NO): NO